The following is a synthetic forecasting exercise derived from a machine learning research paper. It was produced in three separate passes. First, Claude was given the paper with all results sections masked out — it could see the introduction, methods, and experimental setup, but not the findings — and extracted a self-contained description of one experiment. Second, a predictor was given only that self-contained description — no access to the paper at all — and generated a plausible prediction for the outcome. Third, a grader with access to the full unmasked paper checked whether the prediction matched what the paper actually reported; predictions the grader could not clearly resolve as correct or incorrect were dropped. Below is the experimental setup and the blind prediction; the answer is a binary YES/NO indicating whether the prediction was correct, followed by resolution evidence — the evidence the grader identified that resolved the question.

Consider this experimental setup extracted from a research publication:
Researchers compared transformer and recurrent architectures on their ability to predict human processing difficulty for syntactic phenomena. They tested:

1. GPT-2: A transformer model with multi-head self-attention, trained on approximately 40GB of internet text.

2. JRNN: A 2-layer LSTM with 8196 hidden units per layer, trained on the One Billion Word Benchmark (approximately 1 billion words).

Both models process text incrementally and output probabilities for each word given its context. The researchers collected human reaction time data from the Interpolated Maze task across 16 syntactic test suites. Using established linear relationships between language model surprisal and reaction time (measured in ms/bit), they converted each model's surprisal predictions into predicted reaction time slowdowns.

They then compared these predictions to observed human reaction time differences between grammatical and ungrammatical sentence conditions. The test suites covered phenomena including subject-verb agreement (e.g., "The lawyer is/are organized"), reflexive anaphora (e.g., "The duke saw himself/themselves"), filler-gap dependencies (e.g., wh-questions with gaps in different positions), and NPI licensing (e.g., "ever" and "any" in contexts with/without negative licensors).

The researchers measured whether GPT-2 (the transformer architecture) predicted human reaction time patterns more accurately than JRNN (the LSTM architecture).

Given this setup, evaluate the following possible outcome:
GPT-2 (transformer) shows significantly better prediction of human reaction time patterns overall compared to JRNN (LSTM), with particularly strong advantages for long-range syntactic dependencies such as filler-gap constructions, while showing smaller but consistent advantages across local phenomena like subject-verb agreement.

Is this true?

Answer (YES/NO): NO